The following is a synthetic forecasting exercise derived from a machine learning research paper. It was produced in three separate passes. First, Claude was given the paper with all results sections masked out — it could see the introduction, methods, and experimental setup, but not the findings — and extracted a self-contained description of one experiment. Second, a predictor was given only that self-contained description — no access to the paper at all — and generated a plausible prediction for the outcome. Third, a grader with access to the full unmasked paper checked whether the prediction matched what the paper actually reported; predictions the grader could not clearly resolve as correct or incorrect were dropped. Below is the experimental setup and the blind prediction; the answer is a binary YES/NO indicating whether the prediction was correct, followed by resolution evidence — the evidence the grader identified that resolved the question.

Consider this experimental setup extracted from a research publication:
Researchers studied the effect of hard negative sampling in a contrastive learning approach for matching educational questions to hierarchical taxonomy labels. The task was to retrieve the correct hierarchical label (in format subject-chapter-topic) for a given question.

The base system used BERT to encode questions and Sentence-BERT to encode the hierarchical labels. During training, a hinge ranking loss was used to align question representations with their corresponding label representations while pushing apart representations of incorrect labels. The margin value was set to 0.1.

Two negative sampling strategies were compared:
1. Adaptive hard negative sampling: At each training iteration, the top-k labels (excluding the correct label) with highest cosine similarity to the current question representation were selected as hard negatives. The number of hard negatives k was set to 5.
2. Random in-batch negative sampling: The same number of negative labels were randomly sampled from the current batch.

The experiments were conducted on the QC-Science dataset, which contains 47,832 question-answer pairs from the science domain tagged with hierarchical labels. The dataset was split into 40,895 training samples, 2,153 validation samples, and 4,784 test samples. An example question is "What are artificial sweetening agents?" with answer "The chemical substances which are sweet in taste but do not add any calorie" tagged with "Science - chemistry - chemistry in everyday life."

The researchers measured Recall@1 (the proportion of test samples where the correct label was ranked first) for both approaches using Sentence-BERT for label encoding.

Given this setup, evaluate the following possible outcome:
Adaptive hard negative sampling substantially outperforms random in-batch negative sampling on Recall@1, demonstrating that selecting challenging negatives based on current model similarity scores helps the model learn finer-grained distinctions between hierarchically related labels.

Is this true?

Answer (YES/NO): YES